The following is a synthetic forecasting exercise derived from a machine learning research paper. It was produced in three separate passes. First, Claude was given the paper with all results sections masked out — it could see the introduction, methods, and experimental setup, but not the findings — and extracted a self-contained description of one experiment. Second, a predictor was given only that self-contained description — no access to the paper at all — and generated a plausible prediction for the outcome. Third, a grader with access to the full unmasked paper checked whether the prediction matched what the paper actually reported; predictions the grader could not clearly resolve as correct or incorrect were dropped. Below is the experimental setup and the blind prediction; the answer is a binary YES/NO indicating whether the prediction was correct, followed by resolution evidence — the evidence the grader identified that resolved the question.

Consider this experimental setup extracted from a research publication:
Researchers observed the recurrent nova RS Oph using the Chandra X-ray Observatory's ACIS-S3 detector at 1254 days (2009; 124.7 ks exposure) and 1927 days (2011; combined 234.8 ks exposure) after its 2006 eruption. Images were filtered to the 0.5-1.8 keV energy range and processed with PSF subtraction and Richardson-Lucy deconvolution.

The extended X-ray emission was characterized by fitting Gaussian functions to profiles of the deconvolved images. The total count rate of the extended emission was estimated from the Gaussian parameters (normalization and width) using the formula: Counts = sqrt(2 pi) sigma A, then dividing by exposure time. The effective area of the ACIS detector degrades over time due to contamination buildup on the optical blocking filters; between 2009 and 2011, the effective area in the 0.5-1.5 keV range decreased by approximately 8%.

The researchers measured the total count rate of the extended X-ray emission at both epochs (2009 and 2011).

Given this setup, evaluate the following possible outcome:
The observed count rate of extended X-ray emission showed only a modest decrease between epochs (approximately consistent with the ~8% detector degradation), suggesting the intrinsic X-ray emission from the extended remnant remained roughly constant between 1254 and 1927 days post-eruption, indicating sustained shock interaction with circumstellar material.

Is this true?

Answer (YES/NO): NO